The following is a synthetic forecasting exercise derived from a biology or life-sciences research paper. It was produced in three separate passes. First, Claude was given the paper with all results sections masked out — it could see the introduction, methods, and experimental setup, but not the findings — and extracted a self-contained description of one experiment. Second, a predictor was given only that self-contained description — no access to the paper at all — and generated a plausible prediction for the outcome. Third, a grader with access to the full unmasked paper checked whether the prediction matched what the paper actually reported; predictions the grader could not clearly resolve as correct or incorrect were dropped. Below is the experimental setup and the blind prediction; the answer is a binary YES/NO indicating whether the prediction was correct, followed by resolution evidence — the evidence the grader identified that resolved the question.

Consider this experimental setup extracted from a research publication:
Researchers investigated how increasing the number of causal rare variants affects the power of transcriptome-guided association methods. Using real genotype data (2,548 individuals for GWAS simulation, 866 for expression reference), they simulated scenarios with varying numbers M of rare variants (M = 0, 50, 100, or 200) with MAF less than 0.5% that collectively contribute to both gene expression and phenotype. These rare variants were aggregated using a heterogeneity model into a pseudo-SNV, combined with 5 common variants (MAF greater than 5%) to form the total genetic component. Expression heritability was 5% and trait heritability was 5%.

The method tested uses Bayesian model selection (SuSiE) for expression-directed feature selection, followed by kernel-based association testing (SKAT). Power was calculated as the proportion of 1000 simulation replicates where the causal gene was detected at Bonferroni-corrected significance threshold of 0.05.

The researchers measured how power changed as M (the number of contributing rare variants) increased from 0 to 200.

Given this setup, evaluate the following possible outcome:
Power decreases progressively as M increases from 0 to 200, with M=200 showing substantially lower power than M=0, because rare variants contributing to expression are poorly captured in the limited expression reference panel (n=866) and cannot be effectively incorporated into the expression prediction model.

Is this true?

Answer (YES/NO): NO